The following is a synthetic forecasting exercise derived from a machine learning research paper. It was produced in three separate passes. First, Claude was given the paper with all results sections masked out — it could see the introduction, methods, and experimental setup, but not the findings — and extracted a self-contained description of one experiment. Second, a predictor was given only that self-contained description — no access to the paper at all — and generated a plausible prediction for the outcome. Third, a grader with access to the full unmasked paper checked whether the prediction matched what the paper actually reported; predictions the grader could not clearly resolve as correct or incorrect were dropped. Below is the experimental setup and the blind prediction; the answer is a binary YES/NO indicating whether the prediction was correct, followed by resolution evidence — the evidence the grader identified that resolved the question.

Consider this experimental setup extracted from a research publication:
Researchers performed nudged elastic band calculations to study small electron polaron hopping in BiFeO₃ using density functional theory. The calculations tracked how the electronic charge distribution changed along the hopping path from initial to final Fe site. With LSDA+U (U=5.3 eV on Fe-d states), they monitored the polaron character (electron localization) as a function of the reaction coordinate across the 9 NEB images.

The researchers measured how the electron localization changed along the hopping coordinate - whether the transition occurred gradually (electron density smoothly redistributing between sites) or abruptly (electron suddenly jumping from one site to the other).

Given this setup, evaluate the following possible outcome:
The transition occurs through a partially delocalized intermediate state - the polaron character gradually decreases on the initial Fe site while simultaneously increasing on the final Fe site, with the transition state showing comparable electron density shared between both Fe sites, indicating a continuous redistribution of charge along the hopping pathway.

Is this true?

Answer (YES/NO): NO